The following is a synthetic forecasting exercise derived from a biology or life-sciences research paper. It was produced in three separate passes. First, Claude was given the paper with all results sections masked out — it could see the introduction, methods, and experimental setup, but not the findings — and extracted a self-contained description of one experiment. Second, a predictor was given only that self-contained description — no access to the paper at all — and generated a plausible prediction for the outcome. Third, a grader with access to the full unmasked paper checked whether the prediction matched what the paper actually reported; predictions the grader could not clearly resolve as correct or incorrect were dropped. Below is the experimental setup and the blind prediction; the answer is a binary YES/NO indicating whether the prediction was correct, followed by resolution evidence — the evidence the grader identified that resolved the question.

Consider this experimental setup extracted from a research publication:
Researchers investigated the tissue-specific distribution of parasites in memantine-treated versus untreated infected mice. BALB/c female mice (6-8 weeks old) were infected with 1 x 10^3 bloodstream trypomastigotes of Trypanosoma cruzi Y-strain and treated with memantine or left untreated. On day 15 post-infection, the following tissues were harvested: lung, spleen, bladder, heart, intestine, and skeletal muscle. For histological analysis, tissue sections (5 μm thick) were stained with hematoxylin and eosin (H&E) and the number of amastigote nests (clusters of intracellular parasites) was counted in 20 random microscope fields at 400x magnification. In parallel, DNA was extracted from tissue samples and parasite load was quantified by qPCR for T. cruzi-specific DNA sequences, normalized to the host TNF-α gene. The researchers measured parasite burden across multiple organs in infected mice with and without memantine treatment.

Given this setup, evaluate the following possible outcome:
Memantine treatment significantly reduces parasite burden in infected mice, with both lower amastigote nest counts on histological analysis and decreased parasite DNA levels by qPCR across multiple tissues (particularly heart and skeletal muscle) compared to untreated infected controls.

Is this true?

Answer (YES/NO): NO